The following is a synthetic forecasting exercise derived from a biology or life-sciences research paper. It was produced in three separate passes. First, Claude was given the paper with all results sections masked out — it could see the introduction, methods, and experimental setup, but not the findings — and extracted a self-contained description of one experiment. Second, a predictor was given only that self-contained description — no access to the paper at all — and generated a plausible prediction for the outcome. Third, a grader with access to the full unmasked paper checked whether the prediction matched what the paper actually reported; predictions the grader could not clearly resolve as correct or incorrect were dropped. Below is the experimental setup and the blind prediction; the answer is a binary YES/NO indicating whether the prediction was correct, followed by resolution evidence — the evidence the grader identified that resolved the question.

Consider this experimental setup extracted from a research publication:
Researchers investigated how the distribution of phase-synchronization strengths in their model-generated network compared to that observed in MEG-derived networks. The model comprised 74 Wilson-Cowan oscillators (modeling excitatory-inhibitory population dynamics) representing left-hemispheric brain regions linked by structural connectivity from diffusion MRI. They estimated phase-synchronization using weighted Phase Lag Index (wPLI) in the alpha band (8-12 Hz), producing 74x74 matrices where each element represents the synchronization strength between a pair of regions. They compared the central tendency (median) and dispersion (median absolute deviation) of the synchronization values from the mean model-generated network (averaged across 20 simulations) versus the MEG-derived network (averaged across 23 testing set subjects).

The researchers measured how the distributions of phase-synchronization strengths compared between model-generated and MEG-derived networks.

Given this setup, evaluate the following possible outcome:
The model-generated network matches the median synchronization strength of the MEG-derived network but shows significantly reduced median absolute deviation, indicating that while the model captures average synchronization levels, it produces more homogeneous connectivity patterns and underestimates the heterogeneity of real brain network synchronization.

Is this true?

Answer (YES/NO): NO